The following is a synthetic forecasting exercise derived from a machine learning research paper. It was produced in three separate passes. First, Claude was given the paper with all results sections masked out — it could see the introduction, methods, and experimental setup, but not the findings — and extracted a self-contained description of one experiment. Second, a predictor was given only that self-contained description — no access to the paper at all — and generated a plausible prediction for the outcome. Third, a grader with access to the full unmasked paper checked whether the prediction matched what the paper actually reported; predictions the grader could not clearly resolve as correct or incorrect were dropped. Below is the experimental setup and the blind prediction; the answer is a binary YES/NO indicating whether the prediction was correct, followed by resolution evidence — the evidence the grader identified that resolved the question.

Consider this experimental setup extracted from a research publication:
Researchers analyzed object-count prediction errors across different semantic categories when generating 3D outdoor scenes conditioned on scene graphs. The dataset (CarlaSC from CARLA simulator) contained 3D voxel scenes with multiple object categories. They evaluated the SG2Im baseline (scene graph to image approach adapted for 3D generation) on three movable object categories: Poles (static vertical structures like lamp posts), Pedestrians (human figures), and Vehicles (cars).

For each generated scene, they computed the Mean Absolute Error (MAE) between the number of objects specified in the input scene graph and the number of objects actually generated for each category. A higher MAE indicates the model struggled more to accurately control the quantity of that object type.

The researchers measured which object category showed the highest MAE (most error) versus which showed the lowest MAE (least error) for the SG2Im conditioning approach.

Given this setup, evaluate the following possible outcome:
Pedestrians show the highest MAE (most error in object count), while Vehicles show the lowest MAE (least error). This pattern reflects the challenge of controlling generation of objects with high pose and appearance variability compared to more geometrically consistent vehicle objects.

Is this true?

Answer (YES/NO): NO